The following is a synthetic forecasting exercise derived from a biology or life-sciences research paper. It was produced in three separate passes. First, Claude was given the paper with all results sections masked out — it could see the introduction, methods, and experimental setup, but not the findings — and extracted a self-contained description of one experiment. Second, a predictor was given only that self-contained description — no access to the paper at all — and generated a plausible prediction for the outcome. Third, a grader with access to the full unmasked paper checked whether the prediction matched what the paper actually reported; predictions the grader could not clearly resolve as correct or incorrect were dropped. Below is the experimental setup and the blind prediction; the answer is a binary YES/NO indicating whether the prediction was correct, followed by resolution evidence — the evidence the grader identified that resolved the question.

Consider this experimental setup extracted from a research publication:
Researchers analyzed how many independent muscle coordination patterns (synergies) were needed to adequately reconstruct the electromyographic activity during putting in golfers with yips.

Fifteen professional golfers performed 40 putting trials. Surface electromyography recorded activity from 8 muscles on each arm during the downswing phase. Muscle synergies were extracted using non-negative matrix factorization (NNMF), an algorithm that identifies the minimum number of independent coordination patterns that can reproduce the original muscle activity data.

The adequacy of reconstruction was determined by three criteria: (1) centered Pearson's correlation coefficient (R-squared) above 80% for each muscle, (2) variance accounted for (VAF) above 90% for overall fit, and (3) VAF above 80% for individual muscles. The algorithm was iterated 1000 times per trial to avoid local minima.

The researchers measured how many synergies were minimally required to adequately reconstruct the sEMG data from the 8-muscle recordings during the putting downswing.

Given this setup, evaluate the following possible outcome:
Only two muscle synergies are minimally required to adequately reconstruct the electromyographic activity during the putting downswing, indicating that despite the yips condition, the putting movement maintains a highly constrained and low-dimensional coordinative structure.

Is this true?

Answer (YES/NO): NO